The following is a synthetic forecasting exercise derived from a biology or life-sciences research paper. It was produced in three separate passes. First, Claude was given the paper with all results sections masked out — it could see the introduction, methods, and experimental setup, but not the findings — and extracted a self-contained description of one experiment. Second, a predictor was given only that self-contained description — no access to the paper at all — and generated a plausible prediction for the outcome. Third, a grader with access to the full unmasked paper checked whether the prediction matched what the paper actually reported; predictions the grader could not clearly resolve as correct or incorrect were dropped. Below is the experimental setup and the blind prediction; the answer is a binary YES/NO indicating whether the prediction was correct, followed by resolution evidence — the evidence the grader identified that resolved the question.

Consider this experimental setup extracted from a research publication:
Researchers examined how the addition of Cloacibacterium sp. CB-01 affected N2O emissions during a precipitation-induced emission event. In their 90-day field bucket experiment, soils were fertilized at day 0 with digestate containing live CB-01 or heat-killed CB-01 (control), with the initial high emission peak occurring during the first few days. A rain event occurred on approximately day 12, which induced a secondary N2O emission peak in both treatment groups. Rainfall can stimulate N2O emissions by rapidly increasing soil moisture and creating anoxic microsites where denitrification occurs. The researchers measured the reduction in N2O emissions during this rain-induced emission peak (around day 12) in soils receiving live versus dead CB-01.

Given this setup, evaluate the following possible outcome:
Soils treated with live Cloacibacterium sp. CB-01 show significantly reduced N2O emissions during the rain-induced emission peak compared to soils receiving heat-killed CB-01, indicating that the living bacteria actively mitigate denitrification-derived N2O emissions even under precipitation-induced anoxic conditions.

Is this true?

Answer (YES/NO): YES